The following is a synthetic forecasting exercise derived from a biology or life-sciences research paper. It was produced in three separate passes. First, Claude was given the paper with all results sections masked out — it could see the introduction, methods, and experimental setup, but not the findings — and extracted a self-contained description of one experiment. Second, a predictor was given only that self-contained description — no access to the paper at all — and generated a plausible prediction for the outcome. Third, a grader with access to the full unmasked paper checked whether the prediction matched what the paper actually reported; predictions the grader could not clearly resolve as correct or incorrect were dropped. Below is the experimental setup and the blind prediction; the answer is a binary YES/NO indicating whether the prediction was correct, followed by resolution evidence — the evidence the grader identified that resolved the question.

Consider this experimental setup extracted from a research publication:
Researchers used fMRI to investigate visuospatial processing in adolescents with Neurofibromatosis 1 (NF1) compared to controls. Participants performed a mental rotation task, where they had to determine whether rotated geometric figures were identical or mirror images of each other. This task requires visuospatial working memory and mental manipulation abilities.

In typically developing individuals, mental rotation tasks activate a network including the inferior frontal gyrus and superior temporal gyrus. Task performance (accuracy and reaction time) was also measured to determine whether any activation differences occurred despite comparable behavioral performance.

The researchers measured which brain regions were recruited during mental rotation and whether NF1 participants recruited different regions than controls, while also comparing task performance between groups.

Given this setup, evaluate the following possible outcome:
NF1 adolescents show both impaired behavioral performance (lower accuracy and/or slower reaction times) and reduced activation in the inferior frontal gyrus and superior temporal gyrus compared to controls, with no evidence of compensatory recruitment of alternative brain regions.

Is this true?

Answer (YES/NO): NO